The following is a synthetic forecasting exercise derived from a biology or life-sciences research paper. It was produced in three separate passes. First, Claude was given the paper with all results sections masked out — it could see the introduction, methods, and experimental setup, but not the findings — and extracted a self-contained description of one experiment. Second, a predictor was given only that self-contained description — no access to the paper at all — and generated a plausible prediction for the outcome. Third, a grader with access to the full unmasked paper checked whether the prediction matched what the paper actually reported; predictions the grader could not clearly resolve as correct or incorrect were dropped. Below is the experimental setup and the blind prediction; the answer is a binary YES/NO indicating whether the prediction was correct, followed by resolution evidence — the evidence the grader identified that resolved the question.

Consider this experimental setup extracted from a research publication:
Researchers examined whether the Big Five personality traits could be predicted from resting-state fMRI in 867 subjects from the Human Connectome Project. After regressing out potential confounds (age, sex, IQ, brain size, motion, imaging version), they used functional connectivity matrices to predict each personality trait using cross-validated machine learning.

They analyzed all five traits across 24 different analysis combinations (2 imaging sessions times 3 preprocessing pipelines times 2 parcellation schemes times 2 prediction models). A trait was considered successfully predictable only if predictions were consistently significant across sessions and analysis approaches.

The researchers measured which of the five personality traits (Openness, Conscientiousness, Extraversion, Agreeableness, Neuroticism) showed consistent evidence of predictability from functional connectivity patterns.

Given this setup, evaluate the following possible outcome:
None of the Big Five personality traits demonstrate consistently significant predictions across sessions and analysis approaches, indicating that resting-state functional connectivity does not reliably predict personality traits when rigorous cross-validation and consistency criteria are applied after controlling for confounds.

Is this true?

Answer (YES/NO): NO